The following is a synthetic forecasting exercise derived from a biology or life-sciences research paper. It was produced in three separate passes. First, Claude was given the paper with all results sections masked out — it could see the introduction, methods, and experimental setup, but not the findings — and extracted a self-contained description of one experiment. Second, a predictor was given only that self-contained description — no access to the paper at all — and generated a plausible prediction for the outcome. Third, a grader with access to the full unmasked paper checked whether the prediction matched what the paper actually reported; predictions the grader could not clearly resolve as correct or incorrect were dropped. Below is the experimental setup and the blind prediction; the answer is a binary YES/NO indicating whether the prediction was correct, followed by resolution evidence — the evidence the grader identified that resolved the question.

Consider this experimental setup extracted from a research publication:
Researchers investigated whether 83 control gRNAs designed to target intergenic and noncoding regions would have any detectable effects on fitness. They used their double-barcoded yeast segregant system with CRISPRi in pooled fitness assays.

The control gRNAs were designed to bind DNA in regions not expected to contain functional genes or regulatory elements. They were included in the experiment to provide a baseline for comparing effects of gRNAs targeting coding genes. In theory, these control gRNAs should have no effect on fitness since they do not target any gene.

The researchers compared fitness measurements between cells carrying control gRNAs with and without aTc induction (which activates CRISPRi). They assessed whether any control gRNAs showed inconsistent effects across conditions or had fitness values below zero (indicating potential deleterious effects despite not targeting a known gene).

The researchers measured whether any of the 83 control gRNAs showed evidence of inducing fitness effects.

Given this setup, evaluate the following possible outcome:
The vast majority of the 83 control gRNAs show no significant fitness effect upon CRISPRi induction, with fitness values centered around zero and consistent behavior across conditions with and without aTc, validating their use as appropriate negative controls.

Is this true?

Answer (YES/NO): YES